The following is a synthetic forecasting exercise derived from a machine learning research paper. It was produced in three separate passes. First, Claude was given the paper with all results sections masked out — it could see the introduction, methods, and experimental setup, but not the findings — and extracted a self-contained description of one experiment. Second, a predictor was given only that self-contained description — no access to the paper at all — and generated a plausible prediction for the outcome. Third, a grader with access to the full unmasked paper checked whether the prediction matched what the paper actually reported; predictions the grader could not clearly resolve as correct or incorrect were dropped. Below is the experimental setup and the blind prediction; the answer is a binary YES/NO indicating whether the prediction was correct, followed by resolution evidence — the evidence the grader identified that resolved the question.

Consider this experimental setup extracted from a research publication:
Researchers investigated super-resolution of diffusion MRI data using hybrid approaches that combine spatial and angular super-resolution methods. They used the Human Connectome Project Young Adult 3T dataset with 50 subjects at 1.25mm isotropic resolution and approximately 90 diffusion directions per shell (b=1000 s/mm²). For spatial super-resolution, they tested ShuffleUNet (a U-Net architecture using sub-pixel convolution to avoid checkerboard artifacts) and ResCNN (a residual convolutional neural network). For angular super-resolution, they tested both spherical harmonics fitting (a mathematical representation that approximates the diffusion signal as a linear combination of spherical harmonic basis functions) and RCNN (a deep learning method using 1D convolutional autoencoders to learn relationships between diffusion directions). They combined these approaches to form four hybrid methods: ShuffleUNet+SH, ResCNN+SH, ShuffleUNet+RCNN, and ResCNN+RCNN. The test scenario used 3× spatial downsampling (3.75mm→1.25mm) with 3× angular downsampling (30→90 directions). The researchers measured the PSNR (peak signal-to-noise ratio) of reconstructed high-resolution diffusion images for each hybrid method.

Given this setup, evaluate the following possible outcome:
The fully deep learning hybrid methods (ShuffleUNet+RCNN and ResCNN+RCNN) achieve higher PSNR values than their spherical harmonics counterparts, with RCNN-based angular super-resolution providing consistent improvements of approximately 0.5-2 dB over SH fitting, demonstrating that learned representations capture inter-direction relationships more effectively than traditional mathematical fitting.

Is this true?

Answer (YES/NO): NO